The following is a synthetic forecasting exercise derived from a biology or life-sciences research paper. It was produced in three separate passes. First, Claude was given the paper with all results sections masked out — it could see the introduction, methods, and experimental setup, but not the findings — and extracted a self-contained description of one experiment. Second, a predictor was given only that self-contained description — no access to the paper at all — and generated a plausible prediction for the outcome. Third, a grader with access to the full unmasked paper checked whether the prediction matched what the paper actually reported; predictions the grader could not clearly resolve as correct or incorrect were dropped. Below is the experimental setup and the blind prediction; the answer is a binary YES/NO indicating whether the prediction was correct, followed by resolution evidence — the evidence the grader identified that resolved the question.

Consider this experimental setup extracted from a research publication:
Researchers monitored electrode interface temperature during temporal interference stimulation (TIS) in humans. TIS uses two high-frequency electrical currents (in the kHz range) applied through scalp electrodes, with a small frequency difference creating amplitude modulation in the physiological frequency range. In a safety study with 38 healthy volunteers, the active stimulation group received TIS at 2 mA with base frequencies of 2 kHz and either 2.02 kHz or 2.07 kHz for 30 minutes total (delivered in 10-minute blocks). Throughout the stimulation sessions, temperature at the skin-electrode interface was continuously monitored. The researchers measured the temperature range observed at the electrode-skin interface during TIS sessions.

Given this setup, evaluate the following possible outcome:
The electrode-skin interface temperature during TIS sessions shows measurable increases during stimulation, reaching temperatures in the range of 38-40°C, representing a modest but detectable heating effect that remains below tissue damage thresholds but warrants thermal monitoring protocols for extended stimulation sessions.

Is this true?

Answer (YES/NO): NO